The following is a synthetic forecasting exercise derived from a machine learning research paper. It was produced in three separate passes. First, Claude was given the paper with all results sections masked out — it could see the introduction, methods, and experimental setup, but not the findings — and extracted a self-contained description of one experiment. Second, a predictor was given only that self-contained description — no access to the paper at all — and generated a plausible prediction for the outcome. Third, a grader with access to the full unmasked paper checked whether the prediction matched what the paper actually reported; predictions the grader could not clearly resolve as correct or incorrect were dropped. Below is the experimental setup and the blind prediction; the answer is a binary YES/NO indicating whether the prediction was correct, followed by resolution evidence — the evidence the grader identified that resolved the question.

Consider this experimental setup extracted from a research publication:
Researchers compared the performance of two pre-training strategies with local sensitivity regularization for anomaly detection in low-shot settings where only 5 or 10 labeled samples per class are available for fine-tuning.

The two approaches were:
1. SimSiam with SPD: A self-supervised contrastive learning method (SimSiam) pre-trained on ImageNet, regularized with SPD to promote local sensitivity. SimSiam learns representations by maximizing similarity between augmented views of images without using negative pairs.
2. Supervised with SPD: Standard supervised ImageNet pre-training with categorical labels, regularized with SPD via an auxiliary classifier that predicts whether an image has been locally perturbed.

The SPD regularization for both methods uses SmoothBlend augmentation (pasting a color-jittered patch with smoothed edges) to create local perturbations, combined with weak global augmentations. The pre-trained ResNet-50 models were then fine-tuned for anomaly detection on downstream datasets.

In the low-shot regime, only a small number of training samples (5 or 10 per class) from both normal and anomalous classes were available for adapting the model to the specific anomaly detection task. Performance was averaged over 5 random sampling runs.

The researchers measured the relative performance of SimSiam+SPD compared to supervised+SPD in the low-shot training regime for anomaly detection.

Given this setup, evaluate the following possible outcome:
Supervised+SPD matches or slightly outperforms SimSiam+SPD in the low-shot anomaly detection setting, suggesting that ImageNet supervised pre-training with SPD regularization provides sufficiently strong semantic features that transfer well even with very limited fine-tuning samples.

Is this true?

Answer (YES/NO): YES